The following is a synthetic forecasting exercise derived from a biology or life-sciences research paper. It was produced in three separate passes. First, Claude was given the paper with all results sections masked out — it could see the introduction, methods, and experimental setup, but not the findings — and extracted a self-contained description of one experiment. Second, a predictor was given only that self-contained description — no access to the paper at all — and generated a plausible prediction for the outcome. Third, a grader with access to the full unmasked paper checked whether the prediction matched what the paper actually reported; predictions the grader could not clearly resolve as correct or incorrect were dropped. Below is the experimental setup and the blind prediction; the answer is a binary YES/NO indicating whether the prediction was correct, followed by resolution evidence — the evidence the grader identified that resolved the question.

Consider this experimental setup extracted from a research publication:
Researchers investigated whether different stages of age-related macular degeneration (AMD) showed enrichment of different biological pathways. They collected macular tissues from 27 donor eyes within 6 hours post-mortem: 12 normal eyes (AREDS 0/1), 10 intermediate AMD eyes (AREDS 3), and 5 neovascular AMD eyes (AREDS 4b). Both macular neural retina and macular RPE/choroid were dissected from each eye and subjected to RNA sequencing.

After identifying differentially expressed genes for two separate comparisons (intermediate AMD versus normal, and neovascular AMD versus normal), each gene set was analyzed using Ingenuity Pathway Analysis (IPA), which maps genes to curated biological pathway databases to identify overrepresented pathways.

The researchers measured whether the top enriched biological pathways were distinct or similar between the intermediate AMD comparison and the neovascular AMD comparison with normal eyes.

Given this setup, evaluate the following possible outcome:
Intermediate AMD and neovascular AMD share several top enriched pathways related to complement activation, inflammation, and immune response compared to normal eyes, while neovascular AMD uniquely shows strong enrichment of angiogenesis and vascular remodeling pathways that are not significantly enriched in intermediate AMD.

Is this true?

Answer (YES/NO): NO